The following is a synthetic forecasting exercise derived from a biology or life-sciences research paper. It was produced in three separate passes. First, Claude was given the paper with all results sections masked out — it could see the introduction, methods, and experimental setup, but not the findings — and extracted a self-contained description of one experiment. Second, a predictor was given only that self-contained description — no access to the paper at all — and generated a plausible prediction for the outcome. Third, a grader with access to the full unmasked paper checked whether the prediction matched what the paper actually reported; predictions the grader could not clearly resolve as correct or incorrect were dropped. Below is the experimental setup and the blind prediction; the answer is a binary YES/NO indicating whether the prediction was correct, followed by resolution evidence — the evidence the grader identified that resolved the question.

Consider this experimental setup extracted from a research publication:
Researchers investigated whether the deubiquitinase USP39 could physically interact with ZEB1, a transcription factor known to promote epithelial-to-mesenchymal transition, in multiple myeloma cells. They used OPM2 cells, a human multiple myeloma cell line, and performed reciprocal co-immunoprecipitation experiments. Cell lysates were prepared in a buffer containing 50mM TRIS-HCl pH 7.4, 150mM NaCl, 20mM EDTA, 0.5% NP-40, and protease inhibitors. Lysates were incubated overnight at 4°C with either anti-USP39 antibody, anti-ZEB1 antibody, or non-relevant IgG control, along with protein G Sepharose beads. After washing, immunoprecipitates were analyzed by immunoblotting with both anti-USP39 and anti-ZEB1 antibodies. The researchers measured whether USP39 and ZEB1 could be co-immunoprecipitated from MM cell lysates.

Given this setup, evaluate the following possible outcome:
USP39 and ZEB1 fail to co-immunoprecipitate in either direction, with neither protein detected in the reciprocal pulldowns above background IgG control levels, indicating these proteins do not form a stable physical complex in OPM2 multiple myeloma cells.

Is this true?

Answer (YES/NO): NO